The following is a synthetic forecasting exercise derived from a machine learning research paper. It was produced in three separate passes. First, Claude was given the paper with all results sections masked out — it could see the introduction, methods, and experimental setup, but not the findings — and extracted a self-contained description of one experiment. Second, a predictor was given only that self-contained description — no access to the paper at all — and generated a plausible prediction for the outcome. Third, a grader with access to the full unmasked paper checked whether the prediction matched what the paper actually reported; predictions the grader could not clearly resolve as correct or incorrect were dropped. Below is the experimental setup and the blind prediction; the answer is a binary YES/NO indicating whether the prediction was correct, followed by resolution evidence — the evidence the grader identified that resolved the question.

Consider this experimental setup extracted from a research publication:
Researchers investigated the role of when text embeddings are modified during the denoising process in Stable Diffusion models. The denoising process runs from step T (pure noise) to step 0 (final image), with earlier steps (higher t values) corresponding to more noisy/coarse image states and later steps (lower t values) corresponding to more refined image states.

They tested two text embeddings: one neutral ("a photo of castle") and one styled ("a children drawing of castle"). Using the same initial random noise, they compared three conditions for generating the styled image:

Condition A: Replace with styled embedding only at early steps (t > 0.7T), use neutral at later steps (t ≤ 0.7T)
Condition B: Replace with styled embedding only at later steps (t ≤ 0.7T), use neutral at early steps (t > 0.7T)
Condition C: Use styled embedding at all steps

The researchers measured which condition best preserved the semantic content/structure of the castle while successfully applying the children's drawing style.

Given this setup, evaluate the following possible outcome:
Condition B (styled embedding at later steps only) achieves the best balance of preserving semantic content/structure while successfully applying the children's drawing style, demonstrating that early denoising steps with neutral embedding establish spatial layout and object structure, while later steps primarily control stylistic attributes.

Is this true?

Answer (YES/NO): YES